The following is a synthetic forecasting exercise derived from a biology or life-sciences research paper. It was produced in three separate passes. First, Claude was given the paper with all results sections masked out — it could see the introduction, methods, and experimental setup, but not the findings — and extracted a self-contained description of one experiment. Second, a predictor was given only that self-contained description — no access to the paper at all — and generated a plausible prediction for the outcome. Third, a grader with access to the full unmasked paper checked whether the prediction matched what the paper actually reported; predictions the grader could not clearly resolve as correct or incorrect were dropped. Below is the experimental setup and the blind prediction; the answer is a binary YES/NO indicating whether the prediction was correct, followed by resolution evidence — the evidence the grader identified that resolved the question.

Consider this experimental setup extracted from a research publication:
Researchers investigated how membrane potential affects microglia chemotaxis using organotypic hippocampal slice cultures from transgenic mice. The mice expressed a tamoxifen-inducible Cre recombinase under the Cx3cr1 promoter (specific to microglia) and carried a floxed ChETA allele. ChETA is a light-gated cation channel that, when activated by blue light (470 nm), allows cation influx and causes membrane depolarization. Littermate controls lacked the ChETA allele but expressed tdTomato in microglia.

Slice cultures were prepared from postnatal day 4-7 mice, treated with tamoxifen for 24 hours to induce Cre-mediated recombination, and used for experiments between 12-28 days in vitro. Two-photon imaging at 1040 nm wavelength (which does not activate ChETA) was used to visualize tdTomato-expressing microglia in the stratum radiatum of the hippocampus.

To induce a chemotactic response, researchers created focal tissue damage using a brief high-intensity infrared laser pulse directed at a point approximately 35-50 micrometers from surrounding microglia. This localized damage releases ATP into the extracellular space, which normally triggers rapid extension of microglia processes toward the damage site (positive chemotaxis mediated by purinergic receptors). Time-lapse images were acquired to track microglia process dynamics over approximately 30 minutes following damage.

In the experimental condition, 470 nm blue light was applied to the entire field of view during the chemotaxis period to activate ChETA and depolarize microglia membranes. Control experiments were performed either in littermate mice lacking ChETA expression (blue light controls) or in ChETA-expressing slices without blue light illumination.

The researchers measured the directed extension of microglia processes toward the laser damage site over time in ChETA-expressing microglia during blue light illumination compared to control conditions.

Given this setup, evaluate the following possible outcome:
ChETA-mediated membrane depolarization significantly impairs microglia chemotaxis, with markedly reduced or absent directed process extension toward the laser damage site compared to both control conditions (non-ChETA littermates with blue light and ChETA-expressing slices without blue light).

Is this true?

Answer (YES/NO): NO